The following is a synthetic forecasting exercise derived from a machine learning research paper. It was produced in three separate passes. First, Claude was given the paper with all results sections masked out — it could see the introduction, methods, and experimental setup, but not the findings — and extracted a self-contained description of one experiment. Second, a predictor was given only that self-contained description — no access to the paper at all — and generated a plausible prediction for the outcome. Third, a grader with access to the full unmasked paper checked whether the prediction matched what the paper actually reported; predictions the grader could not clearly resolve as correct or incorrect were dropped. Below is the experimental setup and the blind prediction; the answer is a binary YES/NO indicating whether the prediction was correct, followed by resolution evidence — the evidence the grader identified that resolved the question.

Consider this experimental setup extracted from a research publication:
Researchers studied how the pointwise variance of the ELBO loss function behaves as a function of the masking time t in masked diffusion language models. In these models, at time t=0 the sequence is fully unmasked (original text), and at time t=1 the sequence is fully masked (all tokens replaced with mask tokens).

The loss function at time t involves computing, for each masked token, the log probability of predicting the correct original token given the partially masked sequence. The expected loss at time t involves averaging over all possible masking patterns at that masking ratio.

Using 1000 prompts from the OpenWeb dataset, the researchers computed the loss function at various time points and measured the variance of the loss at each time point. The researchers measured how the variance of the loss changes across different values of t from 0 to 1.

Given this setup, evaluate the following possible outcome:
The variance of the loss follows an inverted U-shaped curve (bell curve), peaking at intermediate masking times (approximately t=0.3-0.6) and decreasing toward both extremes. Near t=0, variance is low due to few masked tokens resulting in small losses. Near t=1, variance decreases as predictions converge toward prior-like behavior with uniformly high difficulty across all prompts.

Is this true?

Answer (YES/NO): NO